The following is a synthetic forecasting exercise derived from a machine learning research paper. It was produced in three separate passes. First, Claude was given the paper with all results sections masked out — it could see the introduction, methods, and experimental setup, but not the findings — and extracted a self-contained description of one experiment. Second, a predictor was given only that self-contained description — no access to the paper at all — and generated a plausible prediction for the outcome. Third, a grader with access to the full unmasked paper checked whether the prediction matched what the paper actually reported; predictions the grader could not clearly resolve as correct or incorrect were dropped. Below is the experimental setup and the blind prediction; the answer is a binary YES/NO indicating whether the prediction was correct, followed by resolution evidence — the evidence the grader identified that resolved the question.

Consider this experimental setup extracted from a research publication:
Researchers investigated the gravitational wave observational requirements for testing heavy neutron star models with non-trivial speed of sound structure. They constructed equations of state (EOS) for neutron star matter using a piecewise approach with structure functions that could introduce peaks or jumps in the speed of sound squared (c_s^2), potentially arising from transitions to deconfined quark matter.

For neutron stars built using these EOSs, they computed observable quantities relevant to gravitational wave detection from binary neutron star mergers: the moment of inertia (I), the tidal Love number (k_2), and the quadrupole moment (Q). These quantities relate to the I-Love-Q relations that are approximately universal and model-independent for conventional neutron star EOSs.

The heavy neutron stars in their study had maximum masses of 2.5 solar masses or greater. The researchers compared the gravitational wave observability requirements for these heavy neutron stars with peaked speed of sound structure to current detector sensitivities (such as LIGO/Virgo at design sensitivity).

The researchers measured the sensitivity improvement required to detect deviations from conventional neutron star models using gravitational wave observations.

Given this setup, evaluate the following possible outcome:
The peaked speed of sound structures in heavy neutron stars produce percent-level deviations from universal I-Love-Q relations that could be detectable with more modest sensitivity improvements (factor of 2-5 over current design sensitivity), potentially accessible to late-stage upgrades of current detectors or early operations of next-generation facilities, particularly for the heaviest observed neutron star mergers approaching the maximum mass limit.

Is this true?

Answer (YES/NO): NO